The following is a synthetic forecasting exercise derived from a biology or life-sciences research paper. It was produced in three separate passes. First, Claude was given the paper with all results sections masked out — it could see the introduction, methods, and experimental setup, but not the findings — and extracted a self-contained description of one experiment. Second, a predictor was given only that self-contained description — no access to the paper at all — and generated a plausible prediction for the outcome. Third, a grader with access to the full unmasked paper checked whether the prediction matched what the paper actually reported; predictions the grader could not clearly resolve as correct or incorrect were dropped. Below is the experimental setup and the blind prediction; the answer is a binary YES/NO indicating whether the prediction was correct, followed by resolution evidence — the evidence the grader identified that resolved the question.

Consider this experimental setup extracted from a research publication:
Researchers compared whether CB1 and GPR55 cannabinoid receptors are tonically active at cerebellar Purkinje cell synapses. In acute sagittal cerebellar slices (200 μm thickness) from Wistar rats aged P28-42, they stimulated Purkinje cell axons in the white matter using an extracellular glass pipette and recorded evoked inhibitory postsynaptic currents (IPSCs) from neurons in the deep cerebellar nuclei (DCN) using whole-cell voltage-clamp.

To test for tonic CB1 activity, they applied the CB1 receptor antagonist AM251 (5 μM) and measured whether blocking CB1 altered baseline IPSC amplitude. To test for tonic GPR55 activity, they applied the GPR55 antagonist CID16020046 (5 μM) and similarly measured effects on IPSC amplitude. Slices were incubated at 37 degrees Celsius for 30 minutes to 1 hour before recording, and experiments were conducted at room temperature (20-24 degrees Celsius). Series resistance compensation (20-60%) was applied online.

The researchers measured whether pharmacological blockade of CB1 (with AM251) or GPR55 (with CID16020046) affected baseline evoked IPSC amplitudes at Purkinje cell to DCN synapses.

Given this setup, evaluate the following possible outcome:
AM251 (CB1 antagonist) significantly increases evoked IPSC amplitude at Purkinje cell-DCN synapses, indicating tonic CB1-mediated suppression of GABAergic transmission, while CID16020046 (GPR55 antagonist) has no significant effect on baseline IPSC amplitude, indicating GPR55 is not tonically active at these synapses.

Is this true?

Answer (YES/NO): NO